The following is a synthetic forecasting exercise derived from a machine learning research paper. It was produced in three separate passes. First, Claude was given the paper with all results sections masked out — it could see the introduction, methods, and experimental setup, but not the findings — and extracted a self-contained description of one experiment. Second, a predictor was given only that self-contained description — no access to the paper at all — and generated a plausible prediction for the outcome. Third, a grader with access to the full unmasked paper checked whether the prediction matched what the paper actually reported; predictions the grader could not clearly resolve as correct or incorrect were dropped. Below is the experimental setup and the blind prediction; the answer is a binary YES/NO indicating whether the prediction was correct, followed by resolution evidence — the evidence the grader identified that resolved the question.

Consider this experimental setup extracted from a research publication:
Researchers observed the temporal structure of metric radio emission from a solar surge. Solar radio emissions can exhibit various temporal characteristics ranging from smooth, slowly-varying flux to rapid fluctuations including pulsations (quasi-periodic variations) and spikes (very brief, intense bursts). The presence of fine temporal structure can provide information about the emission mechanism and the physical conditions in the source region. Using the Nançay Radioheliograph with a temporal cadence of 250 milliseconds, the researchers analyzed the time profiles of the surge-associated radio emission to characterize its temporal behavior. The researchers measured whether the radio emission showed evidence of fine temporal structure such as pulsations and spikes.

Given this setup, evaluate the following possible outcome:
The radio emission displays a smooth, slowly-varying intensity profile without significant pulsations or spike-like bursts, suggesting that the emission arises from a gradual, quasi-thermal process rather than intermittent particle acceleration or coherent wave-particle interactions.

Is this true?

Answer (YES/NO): NO